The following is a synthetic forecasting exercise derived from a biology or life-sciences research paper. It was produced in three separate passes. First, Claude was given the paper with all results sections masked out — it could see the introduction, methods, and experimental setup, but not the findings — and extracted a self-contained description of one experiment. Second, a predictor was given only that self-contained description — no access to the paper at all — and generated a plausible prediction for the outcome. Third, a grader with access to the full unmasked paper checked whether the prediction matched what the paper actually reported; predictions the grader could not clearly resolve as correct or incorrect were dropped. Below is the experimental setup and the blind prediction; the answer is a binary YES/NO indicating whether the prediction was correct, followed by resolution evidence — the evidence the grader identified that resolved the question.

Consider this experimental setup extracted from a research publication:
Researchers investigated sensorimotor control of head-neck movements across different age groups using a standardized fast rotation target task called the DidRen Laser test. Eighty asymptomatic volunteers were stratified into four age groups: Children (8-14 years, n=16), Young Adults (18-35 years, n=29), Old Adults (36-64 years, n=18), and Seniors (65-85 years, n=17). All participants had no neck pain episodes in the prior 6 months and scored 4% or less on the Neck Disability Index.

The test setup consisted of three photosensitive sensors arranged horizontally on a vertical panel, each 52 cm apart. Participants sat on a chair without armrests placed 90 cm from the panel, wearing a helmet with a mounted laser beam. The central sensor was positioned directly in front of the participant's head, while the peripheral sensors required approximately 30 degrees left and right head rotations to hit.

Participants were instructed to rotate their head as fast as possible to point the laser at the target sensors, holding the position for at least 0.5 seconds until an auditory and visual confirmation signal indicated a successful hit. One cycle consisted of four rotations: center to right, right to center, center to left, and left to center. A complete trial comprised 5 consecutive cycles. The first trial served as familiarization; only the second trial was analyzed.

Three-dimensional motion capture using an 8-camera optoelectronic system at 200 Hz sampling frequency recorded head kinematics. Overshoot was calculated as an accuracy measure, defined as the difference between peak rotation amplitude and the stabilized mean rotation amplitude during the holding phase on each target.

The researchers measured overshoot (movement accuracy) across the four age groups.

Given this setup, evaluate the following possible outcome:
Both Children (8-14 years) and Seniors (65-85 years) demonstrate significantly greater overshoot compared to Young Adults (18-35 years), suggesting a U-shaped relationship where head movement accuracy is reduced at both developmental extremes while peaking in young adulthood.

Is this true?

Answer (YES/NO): NO